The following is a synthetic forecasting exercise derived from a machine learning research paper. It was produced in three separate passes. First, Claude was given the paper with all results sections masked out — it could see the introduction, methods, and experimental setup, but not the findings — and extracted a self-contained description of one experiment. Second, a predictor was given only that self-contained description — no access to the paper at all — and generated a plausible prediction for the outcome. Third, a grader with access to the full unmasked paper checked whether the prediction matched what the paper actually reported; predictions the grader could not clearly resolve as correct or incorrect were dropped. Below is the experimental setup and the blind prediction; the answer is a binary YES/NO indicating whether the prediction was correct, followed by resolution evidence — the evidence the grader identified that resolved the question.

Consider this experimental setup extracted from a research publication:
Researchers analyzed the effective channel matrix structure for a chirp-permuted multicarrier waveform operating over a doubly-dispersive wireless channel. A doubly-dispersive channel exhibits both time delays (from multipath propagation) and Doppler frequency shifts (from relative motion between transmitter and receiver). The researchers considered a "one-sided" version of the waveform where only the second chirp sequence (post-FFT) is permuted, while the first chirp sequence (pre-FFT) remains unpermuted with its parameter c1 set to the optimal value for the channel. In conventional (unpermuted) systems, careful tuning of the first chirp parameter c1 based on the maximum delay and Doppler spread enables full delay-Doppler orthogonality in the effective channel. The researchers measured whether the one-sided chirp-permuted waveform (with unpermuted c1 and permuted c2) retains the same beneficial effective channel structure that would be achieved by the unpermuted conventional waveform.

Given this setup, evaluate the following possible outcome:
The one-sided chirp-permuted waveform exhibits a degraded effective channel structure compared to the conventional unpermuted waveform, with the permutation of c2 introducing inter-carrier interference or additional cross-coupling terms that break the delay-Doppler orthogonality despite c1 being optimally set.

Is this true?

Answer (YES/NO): NO